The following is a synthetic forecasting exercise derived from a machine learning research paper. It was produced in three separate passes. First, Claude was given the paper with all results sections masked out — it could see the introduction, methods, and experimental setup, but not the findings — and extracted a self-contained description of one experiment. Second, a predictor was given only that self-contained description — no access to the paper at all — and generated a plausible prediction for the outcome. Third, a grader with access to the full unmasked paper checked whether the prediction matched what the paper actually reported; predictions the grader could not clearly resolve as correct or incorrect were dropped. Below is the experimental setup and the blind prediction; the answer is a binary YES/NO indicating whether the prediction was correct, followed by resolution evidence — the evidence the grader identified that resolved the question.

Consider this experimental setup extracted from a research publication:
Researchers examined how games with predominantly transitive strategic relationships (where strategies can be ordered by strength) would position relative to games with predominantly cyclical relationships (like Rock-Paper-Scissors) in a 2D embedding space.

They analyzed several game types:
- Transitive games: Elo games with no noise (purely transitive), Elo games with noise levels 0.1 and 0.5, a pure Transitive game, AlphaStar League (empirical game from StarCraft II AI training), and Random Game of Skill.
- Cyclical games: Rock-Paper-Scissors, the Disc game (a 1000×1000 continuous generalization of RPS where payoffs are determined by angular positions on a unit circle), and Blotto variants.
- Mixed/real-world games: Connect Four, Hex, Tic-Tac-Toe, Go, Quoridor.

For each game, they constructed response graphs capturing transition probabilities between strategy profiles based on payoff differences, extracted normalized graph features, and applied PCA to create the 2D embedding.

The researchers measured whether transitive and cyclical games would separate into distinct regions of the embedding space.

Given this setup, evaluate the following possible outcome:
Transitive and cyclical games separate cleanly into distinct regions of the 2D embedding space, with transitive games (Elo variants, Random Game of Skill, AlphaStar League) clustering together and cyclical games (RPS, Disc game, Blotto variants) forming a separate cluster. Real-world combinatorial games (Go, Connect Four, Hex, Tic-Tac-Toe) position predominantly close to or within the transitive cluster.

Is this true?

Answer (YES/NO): NO